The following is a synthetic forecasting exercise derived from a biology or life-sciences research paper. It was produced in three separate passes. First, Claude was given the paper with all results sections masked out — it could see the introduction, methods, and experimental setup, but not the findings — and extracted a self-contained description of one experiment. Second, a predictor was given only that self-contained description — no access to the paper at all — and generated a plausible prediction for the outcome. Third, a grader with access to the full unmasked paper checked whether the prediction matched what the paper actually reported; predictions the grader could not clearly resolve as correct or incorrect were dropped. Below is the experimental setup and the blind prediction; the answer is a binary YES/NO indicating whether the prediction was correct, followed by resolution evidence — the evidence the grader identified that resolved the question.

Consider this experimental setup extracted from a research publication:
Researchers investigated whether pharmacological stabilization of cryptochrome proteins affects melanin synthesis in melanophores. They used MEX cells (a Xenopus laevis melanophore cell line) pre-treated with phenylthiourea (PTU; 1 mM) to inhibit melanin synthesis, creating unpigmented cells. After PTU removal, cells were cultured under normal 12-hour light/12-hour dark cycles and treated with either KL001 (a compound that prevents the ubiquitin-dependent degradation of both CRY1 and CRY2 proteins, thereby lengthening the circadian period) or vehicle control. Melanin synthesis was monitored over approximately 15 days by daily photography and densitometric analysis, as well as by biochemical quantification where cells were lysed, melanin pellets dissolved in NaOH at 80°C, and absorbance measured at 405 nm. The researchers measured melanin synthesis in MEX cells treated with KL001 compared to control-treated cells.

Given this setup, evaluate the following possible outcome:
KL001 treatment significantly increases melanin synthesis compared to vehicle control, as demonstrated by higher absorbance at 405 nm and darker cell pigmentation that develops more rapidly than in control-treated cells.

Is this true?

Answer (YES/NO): NO